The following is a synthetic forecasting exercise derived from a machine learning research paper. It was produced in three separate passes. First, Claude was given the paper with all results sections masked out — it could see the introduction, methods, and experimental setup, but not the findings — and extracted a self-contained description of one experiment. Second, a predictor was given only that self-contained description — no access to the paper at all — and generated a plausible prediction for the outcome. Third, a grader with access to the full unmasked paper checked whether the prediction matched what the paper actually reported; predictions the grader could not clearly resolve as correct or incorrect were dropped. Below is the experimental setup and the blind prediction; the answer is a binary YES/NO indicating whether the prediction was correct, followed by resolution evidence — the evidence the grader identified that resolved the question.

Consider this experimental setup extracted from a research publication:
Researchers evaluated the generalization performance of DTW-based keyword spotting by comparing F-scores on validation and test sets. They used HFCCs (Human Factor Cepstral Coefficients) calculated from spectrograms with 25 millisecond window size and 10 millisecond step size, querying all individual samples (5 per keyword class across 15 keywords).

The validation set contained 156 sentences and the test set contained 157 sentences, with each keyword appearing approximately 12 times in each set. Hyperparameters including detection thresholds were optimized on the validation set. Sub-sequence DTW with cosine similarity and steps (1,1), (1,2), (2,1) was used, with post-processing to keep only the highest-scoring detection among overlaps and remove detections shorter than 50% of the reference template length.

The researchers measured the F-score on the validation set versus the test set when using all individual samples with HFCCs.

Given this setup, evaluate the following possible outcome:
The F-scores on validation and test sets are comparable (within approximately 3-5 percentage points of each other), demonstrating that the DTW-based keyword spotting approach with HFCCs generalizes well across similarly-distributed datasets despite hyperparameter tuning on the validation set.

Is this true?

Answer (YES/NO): YES